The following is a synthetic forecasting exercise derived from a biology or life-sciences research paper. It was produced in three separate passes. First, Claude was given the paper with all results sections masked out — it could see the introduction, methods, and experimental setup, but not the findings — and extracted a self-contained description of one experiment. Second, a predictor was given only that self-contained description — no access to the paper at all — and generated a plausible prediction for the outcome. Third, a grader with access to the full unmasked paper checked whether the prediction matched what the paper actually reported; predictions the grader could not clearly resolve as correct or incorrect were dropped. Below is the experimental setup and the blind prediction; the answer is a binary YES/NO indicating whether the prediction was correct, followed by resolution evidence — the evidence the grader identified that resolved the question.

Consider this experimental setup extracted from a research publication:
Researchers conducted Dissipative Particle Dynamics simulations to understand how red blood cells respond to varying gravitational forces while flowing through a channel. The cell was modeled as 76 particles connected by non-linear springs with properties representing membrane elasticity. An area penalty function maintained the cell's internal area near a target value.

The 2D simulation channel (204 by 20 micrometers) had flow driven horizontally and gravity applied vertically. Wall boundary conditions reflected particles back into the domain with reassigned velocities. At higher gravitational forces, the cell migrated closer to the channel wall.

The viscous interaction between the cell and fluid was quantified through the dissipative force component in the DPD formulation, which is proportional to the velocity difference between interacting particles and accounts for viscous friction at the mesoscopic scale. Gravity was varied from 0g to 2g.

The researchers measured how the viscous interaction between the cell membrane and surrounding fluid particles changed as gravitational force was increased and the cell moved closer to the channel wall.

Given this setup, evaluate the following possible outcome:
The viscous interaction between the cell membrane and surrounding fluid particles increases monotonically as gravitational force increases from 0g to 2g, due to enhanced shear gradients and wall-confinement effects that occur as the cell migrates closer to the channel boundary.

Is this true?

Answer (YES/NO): YES